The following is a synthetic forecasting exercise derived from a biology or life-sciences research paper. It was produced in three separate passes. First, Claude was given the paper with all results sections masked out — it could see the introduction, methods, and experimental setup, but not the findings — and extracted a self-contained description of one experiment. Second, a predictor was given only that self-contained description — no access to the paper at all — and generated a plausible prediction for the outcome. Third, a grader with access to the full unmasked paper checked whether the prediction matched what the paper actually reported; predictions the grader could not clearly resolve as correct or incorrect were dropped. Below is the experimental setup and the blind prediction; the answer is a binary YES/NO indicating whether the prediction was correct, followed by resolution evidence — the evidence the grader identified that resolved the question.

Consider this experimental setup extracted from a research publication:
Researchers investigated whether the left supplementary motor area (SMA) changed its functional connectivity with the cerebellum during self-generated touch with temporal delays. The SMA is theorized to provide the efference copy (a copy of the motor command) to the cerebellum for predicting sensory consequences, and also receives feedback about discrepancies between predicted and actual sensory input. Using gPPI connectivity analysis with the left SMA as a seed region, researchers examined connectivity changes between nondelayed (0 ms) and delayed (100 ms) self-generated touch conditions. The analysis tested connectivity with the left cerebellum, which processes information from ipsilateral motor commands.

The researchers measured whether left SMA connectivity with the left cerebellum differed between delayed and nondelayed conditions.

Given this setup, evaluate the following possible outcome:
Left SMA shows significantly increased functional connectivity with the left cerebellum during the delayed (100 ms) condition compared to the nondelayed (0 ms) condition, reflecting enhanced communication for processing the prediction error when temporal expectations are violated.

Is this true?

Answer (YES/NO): YES